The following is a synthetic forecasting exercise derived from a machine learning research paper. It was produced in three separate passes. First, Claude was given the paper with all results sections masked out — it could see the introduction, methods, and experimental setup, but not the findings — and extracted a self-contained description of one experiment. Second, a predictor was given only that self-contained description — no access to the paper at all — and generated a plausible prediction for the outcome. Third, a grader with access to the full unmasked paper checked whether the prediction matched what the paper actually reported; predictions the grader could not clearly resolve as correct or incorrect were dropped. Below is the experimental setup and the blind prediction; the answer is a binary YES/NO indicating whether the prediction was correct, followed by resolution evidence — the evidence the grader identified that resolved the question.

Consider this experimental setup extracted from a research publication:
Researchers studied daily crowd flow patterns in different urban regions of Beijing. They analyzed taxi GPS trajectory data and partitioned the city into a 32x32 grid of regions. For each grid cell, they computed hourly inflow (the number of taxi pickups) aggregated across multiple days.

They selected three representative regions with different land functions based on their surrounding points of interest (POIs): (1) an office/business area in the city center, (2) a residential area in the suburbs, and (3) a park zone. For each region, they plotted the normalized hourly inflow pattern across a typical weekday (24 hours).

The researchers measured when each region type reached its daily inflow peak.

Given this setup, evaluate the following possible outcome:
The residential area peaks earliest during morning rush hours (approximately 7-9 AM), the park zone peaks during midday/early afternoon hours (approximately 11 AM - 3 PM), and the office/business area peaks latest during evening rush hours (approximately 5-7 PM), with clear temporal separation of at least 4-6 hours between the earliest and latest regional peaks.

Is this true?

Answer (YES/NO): NO